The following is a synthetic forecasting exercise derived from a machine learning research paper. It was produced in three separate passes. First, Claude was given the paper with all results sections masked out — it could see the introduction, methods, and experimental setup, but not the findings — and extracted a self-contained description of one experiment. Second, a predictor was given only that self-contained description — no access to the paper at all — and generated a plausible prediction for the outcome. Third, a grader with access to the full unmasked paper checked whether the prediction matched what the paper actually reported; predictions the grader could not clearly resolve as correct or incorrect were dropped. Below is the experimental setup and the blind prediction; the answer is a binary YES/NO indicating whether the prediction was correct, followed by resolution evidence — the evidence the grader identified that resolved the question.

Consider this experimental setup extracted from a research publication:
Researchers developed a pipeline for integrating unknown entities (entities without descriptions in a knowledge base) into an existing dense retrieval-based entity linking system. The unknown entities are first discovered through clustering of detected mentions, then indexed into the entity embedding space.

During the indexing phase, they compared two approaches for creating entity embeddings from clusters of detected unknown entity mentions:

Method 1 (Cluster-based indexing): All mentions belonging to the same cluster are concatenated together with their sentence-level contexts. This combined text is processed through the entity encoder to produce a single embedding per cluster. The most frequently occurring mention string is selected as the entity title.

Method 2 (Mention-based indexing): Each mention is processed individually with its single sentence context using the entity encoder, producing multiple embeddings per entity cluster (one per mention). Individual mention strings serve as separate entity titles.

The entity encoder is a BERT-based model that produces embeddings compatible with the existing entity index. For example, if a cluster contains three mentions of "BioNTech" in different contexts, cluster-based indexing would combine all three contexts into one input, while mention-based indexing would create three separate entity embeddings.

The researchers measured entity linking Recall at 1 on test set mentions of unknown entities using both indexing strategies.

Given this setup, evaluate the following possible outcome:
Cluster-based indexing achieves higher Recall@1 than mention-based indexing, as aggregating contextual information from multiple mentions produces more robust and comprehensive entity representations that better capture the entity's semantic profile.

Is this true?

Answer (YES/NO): YES